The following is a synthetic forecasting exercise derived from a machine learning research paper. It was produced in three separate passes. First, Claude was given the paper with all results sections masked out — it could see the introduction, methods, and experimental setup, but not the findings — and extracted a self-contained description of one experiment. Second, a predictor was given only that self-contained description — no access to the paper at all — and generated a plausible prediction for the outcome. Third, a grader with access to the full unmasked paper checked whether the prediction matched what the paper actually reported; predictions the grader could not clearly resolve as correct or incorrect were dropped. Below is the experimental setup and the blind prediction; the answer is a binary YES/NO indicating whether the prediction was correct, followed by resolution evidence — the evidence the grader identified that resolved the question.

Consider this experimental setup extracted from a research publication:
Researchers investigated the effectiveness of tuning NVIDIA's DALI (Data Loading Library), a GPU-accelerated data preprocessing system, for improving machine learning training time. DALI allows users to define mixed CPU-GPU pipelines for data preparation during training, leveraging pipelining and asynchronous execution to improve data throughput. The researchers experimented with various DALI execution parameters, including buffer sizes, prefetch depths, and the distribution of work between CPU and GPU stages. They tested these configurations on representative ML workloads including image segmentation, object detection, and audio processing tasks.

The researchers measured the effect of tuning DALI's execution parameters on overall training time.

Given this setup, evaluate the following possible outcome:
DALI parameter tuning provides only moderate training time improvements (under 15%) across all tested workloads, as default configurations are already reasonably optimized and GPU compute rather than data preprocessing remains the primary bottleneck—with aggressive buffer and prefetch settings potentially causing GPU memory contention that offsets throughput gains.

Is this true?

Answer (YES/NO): NO